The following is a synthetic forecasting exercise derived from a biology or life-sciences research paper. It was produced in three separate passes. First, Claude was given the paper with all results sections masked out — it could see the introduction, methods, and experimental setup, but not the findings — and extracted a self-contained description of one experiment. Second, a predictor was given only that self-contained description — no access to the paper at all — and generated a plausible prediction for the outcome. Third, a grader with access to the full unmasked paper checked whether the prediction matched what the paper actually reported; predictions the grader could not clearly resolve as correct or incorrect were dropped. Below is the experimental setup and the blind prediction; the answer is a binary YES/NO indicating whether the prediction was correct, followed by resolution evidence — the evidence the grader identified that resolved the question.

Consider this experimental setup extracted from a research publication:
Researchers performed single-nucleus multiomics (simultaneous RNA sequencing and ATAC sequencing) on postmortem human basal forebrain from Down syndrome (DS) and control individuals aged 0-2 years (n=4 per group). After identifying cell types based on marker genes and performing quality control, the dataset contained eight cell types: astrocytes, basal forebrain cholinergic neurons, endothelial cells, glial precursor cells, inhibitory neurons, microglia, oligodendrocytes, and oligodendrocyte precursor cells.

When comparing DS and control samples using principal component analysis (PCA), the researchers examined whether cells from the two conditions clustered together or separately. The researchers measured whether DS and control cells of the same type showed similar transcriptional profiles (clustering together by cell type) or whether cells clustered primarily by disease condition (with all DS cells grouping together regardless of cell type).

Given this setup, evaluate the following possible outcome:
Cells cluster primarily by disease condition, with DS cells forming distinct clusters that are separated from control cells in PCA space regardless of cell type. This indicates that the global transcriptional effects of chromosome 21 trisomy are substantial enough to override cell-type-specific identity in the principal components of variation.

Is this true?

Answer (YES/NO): NO